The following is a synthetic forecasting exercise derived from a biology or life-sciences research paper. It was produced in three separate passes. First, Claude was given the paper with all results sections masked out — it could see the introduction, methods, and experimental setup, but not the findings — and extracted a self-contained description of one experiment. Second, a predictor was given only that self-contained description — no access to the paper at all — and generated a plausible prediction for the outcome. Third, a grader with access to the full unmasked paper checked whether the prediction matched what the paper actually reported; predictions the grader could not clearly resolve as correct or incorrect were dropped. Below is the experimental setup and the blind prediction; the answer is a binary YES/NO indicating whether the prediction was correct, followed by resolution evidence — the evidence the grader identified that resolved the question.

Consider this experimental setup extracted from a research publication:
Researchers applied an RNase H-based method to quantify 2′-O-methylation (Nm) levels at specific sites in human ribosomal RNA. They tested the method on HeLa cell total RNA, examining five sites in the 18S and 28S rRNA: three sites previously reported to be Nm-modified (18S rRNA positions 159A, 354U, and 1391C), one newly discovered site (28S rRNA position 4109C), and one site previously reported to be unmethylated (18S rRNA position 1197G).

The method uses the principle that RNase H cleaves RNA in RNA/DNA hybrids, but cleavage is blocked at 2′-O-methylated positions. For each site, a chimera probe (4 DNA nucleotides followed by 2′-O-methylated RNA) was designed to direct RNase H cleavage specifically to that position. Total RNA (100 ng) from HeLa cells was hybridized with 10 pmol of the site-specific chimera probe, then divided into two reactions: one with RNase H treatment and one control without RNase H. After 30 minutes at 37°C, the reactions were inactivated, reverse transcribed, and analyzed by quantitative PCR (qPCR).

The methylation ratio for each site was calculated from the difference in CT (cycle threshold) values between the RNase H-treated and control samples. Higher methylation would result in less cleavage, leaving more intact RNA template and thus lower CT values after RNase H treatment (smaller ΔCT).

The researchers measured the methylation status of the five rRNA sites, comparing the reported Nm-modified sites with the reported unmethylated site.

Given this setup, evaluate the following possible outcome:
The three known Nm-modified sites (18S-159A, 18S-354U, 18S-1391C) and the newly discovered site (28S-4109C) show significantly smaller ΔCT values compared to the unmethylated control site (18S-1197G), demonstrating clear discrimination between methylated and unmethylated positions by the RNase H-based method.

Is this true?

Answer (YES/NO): YES